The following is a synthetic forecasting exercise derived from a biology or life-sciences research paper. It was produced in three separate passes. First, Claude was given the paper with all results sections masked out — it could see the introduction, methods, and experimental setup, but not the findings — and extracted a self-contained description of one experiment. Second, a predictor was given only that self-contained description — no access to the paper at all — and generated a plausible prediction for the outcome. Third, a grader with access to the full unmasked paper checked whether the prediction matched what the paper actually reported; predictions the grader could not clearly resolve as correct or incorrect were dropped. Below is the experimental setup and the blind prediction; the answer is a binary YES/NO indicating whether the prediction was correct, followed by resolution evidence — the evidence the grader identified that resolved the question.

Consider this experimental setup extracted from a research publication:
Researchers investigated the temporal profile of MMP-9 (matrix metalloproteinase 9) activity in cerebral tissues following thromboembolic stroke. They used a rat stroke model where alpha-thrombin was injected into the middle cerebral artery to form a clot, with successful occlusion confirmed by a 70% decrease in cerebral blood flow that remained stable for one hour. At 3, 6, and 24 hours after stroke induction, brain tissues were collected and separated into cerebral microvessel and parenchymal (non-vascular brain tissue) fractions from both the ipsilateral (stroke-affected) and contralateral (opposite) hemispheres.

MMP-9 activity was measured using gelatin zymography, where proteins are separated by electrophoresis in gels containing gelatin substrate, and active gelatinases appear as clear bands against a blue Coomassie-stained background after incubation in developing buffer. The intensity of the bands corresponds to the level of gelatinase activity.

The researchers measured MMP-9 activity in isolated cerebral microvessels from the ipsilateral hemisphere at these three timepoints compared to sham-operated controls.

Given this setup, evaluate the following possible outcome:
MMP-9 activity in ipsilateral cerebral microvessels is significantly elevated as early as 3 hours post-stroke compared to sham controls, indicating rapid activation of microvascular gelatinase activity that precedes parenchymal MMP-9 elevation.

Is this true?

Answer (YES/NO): NO